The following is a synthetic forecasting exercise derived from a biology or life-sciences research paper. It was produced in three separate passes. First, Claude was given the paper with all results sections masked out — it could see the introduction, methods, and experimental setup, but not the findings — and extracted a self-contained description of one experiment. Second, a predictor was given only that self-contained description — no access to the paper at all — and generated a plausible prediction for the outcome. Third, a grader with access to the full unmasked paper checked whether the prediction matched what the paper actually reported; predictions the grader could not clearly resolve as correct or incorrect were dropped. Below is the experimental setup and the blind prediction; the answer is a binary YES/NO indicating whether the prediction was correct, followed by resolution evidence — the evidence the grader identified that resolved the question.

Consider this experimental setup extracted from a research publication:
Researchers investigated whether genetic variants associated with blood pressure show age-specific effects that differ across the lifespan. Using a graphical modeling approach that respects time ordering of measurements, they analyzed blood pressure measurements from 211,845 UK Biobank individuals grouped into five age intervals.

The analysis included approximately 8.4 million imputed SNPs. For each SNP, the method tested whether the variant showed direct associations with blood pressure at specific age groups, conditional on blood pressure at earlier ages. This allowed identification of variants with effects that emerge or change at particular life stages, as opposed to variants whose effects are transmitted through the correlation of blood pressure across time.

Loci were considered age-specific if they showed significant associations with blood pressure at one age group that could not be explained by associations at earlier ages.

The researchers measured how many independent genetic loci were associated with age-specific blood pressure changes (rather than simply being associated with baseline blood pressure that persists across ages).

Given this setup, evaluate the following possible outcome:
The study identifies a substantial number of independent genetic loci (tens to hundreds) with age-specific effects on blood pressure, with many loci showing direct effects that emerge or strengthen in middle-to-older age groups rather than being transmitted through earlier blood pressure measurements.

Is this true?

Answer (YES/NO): NO